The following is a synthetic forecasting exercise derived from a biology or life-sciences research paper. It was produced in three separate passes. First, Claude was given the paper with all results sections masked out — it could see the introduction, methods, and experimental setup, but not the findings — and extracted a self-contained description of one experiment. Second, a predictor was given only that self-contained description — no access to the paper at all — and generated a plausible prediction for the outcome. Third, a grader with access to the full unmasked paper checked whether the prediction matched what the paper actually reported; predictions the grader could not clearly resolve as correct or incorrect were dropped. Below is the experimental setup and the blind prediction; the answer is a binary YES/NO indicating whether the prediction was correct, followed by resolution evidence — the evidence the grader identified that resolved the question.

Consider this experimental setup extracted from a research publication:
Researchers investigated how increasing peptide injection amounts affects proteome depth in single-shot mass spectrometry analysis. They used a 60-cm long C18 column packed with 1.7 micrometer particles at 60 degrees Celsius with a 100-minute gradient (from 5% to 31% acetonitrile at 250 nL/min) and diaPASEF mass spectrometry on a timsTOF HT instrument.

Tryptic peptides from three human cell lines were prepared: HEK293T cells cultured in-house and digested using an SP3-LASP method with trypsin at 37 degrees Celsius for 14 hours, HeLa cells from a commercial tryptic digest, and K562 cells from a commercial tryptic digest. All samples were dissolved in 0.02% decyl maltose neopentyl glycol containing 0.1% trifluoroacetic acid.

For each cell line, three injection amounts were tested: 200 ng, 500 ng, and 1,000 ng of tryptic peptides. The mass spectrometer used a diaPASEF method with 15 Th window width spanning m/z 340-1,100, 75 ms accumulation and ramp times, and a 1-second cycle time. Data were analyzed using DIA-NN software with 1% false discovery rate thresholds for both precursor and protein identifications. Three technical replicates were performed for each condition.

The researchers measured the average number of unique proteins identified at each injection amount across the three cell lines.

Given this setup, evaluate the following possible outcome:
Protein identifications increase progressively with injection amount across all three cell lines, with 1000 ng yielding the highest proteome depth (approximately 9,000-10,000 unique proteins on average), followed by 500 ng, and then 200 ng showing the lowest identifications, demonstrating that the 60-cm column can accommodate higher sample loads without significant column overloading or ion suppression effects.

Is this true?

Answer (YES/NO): NO